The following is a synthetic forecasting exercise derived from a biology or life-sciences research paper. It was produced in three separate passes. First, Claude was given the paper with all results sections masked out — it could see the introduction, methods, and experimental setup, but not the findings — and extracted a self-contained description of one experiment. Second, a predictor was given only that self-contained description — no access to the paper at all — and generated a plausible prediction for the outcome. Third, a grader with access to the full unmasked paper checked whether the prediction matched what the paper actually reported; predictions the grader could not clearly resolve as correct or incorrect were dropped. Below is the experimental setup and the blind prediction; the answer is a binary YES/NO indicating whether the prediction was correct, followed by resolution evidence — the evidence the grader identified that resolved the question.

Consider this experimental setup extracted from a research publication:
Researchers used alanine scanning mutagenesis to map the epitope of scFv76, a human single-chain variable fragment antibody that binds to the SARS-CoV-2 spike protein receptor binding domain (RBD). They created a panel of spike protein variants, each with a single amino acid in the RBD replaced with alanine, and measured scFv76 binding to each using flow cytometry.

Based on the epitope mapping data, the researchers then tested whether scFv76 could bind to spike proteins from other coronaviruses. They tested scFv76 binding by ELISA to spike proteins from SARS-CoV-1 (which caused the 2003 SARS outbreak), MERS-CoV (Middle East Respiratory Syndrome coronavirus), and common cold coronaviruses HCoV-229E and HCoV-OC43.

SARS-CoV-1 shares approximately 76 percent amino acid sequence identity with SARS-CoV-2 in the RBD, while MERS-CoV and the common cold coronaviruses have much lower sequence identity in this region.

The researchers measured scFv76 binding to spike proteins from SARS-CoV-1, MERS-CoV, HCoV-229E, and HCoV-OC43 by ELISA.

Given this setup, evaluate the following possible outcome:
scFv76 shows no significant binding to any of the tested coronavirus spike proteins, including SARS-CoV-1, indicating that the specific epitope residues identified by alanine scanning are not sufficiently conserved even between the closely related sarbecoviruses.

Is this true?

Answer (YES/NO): YES